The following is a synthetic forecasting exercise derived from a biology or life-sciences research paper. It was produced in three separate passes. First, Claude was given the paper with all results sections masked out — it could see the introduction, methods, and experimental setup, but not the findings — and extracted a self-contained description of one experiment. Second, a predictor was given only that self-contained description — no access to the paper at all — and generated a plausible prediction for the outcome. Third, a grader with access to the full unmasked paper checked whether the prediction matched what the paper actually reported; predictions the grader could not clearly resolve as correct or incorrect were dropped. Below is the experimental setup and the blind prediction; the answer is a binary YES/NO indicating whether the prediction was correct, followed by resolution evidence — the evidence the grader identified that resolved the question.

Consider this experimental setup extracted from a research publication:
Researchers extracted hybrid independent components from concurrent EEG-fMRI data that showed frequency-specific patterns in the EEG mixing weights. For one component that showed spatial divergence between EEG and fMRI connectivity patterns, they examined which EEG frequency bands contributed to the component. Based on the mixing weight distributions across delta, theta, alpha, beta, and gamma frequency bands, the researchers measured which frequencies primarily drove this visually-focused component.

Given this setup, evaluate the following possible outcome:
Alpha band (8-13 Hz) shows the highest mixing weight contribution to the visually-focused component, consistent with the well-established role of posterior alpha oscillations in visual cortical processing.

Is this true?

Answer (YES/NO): NO